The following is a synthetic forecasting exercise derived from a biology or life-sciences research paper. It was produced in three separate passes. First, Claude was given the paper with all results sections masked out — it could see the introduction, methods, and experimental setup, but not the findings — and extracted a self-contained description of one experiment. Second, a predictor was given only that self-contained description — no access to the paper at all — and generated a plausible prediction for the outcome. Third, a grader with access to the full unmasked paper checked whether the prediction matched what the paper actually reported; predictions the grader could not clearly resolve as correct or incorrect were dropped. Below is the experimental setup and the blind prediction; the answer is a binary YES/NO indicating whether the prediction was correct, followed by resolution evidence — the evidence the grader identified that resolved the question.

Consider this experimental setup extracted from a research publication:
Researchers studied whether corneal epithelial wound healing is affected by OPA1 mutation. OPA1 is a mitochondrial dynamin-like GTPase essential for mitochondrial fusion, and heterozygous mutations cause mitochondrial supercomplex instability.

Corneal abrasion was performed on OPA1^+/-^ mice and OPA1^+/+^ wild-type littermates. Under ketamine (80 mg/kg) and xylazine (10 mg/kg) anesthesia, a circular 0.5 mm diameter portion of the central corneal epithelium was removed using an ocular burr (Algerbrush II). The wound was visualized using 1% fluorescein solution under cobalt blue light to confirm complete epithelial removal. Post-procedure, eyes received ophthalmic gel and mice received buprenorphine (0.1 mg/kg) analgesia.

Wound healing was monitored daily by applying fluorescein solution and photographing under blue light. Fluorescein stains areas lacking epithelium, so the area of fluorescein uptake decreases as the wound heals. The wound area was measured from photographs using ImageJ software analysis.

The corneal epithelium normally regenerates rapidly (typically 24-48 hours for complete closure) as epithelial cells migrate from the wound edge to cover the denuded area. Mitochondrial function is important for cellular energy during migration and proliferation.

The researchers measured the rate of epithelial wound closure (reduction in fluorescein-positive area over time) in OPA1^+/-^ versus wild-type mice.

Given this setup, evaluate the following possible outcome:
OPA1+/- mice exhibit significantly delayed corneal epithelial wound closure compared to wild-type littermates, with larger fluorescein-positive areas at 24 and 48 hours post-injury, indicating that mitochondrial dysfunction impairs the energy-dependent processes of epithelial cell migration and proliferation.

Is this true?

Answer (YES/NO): NO